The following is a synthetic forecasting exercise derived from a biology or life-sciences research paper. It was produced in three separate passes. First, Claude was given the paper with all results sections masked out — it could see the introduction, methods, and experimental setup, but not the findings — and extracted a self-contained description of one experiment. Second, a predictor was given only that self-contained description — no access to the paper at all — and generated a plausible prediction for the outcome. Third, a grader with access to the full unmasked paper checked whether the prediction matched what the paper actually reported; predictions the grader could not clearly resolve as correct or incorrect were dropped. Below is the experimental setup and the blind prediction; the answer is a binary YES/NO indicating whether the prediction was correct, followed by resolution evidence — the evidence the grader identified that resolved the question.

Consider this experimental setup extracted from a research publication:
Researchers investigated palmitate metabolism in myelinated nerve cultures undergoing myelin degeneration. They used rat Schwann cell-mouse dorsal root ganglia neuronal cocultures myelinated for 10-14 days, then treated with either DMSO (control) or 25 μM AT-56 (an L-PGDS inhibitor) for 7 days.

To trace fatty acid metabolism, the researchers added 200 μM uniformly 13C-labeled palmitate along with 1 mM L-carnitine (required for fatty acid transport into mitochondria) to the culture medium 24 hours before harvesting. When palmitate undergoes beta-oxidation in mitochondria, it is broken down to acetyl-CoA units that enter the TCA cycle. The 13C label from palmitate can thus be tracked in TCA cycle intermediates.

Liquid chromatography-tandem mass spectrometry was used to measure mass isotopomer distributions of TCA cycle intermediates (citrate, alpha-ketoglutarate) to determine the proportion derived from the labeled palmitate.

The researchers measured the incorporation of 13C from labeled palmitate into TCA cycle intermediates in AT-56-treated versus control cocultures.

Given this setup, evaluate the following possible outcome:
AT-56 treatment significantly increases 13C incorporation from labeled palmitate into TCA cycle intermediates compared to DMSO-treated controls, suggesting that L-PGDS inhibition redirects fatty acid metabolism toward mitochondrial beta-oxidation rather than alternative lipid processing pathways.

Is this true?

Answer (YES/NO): NO